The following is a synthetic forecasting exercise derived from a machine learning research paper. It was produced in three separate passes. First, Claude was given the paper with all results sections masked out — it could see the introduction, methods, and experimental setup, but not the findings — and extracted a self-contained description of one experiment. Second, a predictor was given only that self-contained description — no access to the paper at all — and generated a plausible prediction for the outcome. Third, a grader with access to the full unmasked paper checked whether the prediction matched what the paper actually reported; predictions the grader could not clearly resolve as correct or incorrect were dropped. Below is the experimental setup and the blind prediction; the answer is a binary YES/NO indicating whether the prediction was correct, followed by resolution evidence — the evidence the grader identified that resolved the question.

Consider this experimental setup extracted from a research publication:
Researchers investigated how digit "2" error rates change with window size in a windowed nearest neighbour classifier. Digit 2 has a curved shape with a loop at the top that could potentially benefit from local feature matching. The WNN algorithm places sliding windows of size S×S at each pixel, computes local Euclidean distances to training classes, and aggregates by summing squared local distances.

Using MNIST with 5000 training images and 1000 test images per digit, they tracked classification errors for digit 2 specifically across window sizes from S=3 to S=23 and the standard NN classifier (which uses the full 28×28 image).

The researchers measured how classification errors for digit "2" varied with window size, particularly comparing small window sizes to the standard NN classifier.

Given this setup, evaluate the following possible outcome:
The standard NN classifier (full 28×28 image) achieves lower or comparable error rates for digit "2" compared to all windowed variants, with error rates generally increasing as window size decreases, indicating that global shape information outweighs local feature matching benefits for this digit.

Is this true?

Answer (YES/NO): NO